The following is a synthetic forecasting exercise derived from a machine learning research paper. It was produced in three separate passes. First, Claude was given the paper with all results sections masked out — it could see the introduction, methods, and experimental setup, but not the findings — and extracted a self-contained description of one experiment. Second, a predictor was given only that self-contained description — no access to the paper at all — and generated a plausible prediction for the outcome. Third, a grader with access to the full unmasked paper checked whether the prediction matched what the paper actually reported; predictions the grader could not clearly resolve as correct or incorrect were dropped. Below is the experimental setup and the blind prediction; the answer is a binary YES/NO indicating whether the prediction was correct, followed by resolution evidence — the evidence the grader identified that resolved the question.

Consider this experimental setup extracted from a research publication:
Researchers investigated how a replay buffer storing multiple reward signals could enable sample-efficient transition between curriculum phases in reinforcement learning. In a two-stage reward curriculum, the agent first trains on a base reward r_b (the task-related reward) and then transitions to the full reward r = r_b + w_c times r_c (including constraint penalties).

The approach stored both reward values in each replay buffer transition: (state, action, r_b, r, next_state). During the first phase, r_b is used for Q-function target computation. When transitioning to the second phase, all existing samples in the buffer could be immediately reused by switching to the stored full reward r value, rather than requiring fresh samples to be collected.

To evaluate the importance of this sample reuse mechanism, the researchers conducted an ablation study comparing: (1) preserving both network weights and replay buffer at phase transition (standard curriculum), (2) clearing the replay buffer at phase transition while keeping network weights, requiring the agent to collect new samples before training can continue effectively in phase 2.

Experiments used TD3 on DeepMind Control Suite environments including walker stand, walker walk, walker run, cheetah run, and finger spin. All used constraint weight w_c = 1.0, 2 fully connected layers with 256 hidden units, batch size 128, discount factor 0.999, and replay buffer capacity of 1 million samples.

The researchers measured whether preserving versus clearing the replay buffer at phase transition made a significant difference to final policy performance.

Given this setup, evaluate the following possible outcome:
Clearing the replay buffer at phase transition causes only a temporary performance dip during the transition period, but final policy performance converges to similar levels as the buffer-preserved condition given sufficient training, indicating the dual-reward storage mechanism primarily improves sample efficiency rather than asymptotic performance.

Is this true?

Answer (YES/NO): NO